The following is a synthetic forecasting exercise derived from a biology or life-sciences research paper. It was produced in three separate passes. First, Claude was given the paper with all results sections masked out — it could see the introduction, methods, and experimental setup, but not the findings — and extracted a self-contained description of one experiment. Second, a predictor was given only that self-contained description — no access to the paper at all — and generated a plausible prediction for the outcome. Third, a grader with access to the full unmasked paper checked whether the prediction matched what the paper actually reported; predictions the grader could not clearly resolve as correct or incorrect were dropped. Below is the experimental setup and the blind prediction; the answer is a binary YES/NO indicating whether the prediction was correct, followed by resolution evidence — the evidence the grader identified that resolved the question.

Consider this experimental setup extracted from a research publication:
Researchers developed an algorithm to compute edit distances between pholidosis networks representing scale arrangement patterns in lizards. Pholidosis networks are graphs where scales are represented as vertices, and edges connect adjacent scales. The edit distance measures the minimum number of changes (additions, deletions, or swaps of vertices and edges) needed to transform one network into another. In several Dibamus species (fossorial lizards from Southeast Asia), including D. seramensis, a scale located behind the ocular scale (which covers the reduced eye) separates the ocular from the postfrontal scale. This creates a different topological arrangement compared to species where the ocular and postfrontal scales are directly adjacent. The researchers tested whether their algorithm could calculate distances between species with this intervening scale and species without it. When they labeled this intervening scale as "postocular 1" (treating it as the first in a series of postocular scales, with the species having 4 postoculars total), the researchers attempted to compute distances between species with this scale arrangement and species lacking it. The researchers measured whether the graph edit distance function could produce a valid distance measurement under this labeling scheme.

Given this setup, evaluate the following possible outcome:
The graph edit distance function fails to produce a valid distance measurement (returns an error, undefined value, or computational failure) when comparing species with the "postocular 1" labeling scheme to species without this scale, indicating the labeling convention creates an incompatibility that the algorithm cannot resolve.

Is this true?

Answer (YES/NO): YES